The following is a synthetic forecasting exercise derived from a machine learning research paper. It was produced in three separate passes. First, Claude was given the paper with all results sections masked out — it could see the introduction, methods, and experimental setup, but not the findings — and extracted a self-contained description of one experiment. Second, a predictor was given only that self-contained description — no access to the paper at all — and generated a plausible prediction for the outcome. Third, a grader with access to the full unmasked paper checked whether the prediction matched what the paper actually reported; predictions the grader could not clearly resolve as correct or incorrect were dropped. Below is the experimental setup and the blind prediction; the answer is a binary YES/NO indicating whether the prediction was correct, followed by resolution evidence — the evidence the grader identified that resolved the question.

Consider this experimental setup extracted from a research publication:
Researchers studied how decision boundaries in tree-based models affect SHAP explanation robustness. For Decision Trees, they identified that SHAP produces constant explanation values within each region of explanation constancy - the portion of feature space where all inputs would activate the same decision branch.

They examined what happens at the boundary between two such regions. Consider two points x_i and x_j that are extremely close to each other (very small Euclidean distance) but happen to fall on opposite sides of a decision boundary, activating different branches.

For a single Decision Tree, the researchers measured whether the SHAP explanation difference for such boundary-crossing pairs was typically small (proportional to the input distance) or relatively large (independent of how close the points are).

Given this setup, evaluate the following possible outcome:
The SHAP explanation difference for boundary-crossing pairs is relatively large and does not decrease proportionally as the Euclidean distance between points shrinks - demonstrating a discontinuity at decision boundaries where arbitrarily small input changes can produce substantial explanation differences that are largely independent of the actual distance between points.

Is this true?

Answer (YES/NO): YES